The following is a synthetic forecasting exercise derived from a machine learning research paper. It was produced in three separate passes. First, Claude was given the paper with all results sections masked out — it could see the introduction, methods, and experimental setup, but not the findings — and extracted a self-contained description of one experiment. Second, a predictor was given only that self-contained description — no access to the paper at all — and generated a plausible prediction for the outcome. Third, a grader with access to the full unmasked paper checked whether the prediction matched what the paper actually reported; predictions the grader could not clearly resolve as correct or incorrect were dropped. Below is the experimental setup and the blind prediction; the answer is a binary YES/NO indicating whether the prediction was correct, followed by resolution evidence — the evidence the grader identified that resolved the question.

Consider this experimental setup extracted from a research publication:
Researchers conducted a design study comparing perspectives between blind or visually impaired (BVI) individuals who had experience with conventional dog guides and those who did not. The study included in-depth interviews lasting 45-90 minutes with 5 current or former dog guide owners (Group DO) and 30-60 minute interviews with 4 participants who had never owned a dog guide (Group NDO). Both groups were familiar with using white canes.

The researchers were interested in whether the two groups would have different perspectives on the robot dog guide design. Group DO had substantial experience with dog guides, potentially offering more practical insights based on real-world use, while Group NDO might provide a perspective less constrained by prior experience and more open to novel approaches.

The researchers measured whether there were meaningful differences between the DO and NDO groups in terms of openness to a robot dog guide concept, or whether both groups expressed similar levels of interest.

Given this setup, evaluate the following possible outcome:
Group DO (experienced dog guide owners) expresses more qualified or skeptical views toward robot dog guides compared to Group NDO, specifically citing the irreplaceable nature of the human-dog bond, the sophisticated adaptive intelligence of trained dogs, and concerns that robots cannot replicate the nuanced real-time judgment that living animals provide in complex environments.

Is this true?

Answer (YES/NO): NO